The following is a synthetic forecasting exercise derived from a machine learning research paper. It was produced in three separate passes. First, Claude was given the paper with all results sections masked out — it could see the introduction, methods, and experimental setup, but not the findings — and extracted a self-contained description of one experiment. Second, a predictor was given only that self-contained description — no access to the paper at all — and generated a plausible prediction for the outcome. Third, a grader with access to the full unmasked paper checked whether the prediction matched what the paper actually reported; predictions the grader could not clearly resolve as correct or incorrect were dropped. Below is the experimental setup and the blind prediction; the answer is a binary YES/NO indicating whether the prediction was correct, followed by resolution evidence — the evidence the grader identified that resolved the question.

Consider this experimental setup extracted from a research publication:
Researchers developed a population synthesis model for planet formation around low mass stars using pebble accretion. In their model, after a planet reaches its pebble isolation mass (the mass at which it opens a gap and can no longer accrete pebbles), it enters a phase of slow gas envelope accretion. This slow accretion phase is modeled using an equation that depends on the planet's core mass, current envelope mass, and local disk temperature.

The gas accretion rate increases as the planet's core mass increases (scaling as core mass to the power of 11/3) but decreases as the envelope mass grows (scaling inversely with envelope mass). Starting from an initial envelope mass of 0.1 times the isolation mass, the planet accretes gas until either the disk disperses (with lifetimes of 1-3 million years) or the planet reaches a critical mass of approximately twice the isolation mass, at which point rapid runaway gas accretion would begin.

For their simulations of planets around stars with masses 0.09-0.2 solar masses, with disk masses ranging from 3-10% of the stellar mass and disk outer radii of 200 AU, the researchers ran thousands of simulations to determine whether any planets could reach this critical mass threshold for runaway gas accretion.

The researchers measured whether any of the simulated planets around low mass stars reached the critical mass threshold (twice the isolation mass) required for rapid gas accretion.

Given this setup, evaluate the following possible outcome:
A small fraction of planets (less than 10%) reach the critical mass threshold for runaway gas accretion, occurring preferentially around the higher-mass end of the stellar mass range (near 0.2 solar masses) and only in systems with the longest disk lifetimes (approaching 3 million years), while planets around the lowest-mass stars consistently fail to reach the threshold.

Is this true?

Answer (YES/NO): NO